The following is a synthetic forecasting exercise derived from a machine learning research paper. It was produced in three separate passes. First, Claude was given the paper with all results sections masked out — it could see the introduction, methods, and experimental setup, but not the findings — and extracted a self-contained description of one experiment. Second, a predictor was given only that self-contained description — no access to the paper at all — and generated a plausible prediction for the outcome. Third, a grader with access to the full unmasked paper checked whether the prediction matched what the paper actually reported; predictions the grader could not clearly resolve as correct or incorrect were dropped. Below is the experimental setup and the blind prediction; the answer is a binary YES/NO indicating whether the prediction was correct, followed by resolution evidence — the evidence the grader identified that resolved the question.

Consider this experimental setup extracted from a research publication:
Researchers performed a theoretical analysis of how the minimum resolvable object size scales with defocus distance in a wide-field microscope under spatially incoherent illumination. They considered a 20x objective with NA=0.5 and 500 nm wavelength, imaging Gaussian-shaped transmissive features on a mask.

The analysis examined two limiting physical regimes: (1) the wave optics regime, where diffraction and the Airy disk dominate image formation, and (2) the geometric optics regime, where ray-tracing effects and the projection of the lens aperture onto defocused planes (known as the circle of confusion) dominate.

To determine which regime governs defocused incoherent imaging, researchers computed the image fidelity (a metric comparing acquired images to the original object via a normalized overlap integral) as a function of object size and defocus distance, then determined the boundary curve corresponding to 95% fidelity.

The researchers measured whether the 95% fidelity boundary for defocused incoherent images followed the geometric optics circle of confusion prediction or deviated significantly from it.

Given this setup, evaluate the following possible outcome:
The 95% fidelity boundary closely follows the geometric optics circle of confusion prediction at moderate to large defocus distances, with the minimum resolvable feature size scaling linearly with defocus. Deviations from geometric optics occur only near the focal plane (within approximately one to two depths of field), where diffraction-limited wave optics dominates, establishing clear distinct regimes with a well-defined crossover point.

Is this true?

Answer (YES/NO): YES